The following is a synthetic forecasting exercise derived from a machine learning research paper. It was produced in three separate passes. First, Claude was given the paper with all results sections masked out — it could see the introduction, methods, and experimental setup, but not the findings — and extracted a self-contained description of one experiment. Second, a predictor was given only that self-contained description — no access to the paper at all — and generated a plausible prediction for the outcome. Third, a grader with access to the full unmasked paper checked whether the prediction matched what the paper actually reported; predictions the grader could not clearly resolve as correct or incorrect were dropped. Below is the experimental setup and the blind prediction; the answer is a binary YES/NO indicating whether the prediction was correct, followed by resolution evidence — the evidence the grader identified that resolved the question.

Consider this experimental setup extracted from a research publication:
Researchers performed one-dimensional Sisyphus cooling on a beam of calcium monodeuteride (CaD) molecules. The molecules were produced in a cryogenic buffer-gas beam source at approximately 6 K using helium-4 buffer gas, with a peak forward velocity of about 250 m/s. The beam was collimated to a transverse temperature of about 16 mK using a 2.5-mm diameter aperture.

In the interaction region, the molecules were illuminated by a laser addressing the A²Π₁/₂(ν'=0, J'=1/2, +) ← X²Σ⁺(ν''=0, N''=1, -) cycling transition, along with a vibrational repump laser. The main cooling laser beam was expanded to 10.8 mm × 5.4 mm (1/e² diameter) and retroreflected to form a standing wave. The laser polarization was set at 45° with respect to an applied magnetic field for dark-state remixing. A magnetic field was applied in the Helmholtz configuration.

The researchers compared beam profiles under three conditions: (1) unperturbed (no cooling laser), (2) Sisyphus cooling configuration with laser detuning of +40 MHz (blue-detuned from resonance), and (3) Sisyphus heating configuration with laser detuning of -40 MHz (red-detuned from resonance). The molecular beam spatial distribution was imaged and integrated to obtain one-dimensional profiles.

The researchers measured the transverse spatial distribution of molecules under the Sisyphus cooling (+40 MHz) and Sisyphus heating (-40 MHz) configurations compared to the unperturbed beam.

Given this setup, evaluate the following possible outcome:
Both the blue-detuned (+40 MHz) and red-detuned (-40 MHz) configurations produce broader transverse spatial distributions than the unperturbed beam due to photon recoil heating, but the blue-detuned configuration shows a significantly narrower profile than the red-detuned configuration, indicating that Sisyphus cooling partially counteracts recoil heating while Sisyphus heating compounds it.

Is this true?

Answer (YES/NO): NO